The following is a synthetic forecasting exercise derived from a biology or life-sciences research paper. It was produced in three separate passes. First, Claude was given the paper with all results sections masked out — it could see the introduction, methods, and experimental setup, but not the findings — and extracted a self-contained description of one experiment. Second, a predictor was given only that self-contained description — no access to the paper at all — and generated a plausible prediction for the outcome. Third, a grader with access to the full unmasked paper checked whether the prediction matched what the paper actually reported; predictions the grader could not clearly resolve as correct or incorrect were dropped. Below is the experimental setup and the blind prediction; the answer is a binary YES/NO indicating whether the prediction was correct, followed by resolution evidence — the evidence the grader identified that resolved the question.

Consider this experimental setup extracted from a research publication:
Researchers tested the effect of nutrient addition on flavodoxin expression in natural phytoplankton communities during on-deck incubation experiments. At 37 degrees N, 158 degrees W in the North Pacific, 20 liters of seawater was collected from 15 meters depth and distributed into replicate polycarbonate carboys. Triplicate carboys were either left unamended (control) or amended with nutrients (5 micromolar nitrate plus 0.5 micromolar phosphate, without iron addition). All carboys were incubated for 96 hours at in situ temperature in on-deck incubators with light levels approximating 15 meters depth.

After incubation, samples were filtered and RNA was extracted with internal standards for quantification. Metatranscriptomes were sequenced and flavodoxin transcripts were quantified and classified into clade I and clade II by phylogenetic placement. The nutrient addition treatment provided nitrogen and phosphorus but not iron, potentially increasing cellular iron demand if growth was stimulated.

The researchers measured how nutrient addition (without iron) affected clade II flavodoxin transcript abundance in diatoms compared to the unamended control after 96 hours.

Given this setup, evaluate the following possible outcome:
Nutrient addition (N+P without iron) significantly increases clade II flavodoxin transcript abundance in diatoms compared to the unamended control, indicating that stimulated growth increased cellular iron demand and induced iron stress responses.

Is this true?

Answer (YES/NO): YES